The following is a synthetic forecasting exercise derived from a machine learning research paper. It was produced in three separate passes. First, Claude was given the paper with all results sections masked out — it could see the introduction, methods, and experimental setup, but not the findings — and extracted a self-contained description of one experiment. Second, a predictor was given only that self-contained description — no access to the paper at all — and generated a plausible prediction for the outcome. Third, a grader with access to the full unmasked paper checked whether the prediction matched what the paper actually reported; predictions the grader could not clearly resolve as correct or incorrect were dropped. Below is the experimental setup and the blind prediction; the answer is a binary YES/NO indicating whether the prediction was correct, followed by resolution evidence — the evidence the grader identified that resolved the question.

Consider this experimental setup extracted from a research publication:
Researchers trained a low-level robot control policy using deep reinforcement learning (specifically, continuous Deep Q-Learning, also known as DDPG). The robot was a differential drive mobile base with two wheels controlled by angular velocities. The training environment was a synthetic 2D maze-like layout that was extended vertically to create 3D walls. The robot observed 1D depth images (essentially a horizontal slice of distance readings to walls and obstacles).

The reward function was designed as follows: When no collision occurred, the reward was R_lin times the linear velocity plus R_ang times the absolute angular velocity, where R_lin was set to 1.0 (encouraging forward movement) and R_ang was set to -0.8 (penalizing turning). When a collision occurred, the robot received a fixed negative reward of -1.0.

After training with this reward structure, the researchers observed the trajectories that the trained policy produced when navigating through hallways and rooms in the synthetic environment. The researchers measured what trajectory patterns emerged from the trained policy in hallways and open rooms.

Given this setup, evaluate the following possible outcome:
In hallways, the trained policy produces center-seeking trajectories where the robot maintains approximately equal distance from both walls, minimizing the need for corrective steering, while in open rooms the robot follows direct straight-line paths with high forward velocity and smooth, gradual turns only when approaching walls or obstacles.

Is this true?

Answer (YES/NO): NO